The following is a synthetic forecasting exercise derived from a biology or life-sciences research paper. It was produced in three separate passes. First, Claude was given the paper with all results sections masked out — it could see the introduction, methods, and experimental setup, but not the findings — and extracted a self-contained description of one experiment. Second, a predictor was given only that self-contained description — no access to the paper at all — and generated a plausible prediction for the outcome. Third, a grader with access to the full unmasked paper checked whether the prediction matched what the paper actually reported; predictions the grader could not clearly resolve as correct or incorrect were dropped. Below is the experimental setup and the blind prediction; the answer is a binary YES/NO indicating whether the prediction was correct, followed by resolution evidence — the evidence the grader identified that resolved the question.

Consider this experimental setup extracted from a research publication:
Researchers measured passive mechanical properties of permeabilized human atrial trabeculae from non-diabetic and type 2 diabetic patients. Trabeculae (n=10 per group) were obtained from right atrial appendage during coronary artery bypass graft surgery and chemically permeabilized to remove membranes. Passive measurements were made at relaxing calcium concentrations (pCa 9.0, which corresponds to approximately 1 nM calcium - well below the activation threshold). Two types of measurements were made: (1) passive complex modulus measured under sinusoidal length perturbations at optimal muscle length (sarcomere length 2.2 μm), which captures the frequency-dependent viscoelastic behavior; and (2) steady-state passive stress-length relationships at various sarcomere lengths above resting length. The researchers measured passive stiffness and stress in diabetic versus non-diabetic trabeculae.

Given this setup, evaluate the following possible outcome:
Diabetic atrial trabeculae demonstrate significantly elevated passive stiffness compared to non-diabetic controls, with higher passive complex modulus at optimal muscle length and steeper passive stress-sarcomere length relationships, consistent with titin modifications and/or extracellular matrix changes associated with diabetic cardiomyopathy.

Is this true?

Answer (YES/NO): NO